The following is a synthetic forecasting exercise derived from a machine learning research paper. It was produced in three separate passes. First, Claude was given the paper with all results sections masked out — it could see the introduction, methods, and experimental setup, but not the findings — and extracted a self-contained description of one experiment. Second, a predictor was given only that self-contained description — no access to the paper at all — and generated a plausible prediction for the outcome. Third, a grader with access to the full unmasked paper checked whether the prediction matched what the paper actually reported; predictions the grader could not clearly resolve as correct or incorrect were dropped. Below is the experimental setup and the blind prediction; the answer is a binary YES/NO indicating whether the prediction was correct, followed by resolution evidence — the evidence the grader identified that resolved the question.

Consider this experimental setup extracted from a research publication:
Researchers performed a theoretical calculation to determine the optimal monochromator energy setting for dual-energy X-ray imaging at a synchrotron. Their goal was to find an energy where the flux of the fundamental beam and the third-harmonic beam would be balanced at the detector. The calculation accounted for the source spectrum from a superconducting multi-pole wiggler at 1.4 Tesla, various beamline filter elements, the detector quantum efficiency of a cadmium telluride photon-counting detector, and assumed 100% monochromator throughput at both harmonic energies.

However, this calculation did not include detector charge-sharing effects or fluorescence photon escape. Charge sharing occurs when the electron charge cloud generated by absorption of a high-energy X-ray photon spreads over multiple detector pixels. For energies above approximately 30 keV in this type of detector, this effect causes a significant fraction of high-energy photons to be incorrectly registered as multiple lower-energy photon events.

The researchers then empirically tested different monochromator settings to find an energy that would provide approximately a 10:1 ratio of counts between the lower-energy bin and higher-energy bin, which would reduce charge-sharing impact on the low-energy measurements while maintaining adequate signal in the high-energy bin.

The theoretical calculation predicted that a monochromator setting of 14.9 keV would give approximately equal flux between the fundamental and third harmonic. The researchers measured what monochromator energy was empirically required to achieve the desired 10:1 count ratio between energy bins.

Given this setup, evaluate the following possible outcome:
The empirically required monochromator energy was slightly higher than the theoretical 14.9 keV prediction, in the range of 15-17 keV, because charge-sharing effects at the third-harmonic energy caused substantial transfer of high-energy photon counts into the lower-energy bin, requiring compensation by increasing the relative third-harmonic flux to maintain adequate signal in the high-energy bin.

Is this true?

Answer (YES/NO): NO